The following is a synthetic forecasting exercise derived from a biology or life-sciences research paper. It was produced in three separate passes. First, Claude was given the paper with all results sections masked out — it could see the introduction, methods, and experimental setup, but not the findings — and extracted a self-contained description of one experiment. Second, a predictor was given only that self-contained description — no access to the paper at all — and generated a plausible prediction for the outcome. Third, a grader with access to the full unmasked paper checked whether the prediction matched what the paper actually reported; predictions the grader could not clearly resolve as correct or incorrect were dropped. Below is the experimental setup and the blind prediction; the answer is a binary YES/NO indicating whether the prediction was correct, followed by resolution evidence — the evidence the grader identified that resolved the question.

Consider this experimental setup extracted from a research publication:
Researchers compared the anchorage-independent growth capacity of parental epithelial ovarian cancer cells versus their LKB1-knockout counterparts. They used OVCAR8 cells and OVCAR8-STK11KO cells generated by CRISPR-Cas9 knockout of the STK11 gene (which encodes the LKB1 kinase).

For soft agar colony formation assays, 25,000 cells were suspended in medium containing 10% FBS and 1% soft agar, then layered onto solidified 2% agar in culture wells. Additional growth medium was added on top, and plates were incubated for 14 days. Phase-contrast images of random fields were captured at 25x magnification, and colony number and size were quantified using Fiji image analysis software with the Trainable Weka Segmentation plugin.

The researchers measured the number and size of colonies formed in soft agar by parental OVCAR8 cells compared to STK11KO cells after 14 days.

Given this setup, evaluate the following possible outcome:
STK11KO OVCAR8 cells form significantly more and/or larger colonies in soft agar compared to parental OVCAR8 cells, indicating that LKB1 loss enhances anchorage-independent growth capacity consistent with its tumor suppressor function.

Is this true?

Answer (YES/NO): NO